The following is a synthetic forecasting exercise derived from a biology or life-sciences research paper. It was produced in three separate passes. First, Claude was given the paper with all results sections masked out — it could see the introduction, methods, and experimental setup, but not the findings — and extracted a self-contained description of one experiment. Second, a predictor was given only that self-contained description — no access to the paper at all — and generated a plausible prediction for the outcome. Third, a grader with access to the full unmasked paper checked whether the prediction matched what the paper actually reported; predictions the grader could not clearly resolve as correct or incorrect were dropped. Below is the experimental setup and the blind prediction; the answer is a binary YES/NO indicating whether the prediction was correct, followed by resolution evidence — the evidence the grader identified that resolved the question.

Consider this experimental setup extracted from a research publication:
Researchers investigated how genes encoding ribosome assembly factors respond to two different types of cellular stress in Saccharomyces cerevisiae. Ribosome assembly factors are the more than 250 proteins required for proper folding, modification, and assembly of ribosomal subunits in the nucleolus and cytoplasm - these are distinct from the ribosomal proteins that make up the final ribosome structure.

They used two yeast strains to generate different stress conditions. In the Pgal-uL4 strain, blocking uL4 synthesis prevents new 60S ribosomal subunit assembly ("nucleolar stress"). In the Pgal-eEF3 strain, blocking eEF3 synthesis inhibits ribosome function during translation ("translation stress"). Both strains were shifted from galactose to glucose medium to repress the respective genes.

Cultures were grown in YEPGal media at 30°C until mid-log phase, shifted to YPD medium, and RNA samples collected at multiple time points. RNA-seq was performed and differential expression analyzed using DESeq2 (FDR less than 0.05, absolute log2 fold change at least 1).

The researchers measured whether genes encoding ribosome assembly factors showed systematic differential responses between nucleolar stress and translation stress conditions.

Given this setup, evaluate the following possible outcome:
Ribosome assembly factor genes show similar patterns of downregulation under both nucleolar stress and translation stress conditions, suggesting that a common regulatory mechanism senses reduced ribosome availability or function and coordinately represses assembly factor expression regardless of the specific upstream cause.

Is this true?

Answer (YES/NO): NO